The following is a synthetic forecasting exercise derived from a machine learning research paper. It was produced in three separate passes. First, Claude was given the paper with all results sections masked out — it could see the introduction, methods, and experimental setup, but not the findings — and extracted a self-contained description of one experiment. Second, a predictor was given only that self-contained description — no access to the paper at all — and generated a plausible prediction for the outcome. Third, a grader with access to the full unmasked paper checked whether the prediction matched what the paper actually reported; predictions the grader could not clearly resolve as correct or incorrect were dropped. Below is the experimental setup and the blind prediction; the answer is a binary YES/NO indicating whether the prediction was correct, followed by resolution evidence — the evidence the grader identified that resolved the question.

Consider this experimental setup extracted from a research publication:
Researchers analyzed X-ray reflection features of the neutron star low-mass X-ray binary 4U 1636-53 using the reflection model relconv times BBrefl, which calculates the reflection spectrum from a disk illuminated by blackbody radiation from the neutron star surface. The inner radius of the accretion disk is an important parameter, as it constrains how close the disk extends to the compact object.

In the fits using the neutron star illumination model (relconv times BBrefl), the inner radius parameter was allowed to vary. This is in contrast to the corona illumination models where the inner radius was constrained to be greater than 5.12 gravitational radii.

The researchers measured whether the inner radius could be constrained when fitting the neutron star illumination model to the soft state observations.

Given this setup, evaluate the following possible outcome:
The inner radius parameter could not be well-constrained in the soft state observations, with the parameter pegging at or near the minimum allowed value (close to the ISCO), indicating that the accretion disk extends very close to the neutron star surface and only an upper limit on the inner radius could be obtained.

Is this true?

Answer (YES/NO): NO